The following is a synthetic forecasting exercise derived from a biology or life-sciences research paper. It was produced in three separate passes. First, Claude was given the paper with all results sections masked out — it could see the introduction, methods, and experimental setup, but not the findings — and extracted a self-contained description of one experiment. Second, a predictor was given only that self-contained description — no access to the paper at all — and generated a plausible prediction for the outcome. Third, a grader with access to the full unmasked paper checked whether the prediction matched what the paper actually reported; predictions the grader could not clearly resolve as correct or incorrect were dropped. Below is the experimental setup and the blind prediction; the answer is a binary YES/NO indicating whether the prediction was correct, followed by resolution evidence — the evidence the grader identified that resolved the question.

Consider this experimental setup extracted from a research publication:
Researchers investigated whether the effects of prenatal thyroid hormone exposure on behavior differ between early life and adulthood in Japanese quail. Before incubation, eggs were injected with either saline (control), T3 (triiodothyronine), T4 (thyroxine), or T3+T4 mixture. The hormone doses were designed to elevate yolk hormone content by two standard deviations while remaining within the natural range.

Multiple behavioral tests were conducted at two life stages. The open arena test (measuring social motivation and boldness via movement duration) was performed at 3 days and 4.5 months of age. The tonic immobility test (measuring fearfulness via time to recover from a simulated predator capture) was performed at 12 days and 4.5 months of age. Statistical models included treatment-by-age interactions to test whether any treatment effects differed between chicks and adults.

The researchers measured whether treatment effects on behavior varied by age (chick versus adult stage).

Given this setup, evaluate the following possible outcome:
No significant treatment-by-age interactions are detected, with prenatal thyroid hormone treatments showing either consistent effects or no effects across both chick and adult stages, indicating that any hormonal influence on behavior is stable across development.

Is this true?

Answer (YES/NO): NO